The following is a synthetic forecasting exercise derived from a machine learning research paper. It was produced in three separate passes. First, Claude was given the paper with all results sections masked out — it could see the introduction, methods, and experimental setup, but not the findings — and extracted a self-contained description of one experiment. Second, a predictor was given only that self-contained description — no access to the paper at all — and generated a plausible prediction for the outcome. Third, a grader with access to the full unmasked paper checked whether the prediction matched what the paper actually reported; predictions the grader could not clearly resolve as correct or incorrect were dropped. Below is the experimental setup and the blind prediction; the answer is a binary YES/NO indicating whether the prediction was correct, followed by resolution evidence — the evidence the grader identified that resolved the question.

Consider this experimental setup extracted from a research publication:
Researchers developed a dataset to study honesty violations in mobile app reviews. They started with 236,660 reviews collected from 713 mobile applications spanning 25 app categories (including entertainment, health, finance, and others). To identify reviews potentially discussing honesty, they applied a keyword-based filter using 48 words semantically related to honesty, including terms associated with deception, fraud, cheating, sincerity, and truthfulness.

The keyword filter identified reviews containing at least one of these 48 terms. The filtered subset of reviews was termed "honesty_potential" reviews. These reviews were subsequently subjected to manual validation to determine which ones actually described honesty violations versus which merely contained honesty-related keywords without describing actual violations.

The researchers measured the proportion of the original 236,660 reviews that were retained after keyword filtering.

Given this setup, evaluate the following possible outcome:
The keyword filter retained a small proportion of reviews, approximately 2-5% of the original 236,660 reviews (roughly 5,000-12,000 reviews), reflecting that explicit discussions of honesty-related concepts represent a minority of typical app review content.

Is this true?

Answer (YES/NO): YES